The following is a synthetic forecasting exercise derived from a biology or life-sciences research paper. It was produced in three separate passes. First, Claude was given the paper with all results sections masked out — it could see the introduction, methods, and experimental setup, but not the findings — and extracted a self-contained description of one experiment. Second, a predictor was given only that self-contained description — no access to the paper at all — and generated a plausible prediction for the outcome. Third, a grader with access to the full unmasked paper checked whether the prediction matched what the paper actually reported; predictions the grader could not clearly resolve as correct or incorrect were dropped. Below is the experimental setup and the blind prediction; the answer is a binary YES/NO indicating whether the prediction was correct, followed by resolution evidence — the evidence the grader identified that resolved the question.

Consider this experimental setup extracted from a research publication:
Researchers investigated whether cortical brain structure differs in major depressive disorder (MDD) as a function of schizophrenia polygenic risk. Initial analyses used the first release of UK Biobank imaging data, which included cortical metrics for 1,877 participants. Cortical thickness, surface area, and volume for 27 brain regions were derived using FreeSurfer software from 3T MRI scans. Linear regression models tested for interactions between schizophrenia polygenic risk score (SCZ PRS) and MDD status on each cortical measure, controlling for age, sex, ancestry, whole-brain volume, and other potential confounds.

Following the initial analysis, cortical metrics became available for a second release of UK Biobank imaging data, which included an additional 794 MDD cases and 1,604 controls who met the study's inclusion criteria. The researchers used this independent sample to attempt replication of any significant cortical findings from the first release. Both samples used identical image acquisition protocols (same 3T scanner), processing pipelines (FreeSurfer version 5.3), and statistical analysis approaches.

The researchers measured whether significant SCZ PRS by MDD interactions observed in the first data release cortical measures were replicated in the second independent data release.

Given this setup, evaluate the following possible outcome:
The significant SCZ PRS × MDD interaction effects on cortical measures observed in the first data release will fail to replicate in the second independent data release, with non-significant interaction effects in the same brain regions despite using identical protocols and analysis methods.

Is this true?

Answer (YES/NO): NO